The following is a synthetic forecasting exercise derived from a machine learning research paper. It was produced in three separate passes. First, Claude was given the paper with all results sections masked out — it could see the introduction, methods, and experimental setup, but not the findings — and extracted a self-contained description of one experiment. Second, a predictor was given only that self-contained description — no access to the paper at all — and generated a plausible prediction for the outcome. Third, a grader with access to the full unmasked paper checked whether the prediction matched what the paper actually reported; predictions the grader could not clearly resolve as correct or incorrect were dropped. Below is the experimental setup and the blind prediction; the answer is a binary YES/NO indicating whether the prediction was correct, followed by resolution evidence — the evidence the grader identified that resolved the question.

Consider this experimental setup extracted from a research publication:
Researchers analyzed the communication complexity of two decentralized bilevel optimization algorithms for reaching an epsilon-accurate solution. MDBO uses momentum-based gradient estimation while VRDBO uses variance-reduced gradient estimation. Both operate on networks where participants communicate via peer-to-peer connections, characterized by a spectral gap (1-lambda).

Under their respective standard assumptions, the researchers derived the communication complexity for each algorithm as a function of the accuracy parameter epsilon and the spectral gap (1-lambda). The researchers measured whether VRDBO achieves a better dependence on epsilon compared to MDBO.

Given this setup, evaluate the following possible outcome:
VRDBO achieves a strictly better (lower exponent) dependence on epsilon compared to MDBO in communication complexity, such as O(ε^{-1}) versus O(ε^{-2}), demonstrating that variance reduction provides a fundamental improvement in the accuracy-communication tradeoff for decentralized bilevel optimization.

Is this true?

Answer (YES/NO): YES